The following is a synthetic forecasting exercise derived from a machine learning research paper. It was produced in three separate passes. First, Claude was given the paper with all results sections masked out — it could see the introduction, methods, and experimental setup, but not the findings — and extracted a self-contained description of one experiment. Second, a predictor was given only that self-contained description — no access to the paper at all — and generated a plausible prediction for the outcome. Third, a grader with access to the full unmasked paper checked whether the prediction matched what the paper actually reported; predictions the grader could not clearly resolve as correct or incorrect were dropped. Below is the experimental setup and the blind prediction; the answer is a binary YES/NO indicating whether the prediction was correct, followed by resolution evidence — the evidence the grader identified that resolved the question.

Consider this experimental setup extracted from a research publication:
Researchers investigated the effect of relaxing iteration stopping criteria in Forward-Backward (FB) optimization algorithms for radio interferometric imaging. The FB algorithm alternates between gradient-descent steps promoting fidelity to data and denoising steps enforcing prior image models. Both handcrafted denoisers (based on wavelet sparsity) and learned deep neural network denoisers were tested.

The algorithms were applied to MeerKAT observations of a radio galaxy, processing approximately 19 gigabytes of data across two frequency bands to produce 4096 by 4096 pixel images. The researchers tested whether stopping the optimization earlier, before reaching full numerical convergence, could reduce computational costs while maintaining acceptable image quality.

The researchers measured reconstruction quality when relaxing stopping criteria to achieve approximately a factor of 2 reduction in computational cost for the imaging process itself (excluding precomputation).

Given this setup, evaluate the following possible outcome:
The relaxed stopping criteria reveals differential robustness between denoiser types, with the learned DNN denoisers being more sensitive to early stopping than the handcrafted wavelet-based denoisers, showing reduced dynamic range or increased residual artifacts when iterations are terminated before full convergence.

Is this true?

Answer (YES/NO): NO